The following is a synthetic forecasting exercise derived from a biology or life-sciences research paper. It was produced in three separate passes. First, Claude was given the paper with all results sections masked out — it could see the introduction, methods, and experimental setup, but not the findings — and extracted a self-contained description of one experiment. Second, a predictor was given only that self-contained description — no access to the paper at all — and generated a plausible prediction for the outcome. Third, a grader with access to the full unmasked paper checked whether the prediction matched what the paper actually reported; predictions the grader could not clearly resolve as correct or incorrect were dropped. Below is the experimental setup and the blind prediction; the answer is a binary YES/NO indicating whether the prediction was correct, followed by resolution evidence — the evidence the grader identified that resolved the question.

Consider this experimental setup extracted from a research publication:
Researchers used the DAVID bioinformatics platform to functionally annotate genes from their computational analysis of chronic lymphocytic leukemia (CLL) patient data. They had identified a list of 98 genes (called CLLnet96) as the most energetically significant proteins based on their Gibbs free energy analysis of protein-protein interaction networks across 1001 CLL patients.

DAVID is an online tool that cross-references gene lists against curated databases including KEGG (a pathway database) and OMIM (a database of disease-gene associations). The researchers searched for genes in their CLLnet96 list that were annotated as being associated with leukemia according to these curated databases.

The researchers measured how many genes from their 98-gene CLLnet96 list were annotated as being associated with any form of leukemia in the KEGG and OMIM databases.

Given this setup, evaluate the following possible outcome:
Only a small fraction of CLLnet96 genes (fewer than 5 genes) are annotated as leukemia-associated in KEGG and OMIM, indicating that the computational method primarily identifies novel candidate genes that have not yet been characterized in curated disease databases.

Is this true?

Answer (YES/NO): NO